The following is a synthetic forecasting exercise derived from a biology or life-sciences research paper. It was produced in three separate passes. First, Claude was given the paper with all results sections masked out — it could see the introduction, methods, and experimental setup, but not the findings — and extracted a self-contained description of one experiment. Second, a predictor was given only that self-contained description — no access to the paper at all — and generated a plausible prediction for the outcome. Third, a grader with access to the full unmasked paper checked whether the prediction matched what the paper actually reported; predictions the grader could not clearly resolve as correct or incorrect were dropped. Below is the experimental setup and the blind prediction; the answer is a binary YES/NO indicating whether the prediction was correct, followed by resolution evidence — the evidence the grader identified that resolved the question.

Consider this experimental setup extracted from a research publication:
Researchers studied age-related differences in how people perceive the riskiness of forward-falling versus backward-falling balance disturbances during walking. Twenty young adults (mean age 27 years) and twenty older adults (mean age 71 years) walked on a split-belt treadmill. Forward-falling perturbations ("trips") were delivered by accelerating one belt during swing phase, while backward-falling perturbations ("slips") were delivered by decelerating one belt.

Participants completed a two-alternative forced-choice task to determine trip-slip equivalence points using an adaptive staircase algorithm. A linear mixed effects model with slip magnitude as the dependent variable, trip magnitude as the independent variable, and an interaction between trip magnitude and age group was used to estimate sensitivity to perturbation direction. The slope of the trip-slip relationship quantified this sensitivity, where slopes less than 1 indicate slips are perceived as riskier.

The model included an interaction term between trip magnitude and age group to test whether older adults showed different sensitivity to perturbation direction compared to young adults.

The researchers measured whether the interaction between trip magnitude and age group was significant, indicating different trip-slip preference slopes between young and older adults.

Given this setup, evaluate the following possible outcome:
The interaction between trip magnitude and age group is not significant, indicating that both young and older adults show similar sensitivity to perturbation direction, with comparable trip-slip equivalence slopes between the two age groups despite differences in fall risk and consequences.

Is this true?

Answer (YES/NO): YES